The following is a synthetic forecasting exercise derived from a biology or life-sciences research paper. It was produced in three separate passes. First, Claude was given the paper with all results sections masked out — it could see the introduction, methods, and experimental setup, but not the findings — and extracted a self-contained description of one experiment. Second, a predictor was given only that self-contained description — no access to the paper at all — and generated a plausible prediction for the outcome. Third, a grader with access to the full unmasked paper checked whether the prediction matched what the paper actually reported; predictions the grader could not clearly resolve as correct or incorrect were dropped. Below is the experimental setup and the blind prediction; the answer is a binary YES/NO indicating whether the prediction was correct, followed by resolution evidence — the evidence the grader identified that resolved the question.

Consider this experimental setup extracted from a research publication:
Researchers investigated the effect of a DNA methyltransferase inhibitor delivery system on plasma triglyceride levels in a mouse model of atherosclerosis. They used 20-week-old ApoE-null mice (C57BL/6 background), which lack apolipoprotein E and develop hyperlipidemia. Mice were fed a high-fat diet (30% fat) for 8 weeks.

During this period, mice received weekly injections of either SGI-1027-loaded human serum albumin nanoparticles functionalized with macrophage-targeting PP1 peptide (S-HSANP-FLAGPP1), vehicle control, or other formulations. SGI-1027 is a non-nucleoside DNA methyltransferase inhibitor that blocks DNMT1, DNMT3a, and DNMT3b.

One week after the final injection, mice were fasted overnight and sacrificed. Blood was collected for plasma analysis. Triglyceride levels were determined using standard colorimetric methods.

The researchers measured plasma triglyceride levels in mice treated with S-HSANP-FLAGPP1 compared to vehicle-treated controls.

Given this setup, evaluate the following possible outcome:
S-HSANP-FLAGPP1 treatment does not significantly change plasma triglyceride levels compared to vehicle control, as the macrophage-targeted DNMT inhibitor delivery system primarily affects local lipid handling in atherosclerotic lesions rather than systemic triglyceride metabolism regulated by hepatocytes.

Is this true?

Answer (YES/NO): YES